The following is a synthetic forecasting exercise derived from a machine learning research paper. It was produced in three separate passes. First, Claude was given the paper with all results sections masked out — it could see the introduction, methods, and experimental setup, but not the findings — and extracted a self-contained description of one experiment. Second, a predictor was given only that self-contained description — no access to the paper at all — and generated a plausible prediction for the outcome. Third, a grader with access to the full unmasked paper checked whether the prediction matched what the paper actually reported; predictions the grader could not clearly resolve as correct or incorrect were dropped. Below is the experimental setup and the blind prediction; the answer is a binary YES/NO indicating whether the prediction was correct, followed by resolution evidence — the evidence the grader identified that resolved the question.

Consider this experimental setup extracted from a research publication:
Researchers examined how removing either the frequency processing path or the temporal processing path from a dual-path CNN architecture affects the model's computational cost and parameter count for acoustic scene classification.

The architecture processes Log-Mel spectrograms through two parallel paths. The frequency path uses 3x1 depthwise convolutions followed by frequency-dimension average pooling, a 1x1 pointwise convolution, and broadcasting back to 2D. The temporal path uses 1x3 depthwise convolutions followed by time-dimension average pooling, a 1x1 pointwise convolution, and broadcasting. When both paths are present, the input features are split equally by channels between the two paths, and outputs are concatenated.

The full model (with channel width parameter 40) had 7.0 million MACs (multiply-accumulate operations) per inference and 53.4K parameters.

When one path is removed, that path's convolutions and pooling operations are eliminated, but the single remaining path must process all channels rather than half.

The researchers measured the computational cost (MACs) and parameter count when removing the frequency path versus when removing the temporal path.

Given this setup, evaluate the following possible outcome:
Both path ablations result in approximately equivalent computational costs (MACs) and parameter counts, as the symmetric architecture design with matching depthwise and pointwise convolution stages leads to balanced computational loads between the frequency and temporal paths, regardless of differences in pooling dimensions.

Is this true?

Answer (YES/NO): NO